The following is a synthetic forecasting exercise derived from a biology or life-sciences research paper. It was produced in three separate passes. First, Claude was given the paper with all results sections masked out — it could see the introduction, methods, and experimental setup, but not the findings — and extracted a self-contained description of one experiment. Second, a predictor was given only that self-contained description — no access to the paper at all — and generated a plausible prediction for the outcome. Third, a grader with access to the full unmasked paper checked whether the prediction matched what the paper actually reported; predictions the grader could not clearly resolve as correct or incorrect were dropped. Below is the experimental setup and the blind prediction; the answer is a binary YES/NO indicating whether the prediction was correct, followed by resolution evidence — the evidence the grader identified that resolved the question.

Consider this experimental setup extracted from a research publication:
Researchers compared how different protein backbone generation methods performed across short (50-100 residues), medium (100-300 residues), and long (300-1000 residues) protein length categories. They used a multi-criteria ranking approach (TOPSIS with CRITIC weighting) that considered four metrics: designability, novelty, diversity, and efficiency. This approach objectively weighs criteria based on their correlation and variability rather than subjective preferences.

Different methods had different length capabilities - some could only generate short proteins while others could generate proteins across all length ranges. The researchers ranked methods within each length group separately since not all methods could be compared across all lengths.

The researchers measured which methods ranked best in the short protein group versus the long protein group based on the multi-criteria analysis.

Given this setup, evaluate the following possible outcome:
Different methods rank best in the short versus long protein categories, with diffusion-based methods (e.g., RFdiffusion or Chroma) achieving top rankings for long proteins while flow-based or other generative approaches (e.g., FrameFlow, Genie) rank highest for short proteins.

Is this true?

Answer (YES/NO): YES